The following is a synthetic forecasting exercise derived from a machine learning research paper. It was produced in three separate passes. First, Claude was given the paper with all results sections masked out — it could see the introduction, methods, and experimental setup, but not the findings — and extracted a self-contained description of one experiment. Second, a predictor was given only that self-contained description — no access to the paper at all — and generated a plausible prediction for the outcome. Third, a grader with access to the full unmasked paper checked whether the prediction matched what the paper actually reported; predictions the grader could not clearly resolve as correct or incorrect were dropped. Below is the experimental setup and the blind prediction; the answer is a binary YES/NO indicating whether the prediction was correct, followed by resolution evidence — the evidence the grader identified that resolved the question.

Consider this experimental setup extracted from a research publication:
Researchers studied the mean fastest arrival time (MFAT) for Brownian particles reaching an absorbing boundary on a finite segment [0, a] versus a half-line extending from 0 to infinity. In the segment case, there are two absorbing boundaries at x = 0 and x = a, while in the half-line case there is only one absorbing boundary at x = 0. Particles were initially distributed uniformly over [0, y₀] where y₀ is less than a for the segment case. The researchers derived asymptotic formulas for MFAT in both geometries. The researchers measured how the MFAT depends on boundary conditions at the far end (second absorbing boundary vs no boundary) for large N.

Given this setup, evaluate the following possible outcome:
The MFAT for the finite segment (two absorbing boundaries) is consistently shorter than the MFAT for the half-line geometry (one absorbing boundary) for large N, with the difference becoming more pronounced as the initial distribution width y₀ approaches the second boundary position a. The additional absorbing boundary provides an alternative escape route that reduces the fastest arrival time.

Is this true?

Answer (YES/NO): NO